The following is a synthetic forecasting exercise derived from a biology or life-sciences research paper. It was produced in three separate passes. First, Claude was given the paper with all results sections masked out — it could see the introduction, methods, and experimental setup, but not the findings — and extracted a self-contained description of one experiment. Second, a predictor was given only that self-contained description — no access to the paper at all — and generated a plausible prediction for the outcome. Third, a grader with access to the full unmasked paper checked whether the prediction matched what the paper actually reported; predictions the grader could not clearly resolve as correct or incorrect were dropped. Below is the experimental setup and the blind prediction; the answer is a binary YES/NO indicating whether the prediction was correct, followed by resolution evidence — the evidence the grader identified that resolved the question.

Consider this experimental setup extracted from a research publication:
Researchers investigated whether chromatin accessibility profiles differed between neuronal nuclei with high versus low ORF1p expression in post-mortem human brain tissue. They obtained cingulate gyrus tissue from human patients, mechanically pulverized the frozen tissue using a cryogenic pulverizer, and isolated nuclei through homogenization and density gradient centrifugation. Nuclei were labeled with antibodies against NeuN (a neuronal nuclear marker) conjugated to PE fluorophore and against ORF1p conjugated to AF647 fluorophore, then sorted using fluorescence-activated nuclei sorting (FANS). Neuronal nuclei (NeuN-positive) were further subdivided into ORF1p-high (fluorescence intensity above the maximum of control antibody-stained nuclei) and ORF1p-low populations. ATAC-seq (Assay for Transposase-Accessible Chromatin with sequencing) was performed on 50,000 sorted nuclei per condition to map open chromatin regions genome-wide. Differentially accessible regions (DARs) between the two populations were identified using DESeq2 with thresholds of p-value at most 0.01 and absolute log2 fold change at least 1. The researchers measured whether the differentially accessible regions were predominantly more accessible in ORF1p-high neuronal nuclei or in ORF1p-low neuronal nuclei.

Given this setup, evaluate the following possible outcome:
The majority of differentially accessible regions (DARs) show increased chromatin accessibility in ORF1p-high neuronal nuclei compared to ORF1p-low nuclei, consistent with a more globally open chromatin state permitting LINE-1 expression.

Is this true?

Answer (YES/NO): NO